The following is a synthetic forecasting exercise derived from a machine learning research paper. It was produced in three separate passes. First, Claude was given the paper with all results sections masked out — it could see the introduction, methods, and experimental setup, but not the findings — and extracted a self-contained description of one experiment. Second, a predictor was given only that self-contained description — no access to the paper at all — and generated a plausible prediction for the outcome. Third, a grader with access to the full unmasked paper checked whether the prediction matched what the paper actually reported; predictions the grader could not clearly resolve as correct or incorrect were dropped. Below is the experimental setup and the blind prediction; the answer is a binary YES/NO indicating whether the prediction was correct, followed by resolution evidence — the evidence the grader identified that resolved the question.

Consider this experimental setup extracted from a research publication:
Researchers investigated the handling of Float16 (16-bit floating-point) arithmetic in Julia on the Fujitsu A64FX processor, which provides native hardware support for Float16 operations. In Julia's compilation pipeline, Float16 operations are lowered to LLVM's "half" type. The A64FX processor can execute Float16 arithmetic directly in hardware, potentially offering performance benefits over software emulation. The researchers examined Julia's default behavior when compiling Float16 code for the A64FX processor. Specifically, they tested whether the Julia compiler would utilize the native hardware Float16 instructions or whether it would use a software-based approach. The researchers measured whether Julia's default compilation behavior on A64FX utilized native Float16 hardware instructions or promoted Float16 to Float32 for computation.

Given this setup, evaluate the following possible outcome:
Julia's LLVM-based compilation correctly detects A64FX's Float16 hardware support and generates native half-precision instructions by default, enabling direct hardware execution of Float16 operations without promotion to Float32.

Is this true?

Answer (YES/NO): NO